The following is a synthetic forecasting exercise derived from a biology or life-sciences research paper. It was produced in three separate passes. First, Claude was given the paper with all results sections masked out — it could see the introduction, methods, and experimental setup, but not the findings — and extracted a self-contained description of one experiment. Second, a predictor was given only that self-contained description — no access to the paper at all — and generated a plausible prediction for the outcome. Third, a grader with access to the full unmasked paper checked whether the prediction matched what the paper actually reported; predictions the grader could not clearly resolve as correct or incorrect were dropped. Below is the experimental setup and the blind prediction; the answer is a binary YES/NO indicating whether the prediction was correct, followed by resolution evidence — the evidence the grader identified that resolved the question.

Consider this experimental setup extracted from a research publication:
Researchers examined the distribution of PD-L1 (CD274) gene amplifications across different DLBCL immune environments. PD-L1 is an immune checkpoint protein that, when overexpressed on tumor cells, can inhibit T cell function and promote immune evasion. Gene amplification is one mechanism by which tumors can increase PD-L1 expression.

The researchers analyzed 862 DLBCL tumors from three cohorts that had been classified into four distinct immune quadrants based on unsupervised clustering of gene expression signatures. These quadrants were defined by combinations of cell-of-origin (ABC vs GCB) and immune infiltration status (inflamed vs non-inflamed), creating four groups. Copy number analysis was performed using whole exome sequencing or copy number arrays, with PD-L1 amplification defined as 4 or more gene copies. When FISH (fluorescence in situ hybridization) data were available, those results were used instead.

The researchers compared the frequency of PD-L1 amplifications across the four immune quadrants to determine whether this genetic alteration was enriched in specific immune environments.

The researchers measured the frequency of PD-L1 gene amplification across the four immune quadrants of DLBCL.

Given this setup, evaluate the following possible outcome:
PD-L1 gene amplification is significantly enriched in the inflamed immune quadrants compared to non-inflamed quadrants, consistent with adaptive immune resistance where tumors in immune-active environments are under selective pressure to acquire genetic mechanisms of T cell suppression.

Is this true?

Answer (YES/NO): NO